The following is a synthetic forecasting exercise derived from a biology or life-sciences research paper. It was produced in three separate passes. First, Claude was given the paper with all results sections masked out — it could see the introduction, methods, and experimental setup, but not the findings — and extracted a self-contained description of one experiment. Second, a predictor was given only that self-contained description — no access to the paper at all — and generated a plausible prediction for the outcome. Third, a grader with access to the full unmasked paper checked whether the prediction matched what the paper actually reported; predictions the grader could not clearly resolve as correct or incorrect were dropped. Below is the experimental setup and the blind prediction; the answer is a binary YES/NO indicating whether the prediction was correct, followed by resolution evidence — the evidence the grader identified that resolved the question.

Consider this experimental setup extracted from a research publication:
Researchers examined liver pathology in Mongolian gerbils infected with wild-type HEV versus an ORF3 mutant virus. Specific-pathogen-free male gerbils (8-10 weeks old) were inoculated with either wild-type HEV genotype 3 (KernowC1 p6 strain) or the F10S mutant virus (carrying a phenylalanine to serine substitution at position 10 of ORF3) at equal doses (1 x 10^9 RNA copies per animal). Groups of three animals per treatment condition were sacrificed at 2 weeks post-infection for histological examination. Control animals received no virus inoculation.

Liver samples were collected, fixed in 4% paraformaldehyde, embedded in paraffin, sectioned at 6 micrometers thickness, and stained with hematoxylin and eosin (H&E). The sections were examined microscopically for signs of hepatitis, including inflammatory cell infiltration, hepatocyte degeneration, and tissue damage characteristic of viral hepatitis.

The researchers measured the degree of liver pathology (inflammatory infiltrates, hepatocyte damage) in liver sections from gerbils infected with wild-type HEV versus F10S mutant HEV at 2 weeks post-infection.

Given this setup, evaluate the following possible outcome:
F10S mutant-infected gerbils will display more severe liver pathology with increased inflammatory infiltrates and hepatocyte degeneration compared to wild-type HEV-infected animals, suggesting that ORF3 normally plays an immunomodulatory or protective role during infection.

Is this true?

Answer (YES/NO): NO